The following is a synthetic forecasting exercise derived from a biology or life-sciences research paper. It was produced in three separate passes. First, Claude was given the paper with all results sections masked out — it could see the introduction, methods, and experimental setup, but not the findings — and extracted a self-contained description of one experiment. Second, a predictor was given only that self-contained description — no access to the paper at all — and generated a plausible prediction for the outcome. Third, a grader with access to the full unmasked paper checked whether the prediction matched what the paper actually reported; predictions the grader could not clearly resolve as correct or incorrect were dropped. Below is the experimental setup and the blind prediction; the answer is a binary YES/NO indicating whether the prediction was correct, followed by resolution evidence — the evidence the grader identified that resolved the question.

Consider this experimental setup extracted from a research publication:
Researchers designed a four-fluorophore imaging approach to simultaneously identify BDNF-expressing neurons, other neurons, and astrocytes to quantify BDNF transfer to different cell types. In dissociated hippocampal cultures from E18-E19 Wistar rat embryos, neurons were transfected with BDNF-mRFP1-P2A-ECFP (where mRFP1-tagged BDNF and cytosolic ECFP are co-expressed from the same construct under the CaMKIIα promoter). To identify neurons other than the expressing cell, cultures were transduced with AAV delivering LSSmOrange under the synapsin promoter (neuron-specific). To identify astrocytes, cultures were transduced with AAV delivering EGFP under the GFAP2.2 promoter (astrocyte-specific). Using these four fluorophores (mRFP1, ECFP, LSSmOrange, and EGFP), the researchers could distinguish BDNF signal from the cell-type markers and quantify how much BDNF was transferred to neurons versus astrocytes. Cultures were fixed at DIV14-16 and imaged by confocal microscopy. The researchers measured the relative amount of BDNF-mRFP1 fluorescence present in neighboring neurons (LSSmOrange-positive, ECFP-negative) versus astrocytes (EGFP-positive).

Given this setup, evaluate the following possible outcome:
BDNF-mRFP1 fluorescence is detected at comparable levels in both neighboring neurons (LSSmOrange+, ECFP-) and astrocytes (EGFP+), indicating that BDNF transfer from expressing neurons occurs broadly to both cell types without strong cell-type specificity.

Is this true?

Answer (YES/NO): NO